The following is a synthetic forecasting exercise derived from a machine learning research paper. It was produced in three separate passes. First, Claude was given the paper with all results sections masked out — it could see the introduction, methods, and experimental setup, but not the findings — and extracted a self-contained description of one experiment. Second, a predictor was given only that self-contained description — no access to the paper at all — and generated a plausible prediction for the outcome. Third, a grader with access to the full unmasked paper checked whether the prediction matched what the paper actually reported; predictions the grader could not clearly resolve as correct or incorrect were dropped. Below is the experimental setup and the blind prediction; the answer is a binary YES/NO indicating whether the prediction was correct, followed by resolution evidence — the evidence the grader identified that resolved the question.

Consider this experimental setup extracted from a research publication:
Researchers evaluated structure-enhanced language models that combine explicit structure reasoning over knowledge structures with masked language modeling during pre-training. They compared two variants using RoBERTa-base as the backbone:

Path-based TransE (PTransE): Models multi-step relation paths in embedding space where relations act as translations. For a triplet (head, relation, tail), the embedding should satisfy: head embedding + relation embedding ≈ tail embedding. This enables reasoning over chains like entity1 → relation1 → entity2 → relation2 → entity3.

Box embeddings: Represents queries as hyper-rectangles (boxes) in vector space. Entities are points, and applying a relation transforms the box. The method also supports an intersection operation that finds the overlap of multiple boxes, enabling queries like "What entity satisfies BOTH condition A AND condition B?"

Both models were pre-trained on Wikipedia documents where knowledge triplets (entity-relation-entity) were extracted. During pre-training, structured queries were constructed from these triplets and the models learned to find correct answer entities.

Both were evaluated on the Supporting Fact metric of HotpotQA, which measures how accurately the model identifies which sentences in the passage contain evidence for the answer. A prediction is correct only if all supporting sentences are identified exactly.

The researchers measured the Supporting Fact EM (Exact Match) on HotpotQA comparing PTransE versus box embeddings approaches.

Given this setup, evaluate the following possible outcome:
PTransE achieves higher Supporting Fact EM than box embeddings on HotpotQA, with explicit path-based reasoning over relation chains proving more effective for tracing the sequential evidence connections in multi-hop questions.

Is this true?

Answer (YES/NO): YES